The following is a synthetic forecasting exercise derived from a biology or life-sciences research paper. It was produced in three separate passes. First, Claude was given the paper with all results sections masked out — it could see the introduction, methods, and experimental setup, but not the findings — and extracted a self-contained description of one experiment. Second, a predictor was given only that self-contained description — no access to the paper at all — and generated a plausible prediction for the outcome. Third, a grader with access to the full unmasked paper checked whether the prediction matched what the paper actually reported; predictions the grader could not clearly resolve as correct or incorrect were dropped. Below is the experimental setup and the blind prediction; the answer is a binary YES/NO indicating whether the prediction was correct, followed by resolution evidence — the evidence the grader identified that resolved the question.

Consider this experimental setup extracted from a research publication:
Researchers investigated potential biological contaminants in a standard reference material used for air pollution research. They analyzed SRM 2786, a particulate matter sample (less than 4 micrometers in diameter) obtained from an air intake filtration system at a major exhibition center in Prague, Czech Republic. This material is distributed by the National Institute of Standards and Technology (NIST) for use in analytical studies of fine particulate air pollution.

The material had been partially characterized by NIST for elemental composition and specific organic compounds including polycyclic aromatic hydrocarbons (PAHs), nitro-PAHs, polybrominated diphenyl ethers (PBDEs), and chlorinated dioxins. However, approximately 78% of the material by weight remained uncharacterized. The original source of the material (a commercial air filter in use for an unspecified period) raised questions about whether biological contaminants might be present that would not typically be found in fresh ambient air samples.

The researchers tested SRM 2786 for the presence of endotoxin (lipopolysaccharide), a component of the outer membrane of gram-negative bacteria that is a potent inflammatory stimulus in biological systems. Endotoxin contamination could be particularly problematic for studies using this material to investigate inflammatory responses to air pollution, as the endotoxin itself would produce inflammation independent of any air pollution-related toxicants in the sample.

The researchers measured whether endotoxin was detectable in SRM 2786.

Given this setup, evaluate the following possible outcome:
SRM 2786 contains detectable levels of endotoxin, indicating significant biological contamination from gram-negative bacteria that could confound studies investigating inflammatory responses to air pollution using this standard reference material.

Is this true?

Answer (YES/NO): YES